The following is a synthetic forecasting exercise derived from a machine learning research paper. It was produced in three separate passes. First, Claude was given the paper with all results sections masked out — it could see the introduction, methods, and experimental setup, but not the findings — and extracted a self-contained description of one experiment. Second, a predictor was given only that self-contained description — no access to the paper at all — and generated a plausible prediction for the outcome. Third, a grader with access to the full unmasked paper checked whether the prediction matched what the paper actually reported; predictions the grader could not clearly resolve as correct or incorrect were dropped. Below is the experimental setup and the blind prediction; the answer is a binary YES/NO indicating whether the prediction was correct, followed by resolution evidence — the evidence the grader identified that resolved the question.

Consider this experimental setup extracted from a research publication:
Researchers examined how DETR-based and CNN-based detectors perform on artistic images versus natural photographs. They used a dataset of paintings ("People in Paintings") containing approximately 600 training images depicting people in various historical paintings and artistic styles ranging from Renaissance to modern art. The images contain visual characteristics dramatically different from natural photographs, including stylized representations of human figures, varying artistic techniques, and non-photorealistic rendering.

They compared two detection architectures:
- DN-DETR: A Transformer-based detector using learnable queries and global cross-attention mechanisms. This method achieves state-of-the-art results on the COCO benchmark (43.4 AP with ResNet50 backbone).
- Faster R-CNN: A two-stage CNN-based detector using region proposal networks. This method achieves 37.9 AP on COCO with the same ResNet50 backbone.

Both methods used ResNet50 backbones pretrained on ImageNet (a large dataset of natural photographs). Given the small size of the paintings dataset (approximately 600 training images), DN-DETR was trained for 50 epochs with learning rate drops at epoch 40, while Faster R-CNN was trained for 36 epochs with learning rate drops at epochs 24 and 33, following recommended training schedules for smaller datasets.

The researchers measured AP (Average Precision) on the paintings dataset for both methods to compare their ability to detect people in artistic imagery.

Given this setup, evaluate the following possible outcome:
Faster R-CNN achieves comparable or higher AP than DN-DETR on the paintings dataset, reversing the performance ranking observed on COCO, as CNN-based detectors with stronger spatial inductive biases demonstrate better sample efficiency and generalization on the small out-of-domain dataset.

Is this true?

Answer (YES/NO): YES